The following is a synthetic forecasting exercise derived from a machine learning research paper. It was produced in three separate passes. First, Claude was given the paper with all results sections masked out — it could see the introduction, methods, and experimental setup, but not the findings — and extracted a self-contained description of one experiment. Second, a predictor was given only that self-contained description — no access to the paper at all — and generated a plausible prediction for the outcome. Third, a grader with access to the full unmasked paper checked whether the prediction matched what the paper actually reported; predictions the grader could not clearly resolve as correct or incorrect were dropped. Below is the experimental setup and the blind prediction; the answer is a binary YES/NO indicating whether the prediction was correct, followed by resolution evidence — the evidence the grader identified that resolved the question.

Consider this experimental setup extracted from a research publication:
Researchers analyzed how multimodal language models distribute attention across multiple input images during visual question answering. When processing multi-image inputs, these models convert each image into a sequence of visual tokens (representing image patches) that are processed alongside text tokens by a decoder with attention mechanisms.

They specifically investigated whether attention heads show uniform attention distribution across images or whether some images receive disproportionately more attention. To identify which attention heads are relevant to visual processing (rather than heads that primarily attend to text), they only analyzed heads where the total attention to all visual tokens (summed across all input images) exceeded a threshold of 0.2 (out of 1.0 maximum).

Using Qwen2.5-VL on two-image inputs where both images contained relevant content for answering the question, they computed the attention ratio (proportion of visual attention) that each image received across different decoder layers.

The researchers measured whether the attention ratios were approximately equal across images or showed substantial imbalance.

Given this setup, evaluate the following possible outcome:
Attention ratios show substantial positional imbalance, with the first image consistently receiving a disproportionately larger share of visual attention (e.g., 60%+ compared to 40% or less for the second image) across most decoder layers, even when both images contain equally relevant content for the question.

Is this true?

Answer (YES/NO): NO